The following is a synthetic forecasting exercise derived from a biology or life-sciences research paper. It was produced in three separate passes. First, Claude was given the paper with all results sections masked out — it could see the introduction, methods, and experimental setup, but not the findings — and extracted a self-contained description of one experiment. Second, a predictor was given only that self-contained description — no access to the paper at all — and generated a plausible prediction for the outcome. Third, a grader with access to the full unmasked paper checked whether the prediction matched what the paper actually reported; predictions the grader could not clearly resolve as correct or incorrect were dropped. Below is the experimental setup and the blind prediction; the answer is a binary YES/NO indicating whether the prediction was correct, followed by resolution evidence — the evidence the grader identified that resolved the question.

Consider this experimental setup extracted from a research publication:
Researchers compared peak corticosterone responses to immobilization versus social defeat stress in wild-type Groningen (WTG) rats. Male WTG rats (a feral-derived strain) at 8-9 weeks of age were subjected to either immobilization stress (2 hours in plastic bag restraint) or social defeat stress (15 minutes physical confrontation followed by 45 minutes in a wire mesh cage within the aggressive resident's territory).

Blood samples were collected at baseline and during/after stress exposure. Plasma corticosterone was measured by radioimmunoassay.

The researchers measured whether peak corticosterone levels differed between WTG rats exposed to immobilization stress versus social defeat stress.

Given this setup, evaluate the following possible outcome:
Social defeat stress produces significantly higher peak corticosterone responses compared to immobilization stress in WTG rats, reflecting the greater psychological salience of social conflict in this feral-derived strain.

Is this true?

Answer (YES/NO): NO